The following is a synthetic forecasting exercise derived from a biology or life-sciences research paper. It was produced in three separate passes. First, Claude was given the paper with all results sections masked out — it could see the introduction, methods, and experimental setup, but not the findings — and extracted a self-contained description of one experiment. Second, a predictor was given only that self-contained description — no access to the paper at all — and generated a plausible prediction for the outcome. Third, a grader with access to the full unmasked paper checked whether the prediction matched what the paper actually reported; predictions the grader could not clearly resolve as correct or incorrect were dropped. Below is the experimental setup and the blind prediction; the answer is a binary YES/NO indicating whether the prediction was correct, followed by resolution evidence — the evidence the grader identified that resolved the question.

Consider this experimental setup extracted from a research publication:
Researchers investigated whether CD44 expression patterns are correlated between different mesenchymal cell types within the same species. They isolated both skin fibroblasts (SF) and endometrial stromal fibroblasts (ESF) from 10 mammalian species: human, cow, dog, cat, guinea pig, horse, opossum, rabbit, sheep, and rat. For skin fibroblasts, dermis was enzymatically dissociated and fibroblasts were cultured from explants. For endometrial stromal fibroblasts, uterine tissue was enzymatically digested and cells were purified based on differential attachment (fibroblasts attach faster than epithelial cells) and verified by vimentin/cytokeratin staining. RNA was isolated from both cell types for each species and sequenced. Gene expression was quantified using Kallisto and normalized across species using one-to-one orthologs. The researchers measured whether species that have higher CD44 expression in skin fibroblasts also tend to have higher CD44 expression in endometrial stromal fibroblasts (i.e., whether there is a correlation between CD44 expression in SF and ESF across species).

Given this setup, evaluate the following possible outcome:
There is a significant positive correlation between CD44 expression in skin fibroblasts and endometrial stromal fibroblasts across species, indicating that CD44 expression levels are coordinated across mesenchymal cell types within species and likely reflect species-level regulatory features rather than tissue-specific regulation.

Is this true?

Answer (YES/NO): NO